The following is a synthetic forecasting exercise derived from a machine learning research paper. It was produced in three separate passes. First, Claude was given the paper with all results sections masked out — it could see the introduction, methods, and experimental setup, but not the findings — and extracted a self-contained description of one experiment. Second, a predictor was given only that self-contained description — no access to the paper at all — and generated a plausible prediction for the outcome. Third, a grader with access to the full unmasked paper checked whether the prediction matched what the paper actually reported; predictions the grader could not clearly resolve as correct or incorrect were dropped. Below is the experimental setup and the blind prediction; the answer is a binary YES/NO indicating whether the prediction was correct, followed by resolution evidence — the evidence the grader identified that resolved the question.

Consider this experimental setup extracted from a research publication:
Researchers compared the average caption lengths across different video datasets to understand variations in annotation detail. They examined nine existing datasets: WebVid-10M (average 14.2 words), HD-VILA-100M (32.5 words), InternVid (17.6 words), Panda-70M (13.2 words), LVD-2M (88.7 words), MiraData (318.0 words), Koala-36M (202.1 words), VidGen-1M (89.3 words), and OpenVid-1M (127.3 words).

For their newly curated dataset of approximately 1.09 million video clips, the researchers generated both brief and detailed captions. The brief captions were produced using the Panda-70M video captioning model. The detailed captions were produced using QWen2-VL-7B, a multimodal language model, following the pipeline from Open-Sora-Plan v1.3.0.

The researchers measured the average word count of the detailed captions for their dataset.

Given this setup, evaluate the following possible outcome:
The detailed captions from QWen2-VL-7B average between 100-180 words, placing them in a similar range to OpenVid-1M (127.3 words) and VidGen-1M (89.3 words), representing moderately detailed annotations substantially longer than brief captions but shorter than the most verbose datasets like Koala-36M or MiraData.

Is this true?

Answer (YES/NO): YES